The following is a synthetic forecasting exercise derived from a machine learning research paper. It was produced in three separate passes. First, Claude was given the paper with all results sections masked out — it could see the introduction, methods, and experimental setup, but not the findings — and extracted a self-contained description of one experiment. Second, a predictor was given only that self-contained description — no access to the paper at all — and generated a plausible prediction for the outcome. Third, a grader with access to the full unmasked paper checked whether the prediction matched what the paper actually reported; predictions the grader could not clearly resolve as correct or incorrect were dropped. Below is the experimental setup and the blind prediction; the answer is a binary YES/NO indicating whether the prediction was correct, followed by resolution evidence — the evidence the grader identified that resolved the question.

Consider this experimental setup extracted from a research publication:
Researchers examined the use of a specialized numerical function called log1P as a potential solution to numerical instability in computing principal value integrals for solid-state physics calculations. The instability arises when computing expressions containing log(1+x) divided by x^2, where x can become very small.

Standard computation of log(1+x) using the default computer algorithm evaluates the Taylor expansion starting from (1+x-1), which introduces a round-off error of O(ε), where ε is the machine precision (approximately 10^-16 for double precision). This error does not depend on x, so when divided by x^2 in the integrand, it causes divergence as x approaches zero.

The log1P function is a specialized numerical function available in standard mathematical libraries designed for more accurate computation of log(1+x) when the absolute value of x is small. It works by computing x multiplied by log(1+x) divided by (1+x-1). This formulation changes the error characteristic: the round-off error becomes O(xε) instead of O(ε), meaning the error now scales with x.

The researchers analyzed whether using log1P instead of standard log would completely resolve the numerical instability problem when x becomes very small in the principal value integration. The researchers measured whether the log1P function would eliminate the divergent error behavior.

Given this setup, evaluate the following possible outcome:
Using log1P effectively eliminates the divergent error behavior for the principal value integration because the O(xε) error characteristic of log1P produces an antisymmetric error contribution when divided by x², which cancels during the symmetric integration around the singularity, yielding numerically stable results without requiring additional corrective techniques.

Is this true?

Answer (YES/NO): NO